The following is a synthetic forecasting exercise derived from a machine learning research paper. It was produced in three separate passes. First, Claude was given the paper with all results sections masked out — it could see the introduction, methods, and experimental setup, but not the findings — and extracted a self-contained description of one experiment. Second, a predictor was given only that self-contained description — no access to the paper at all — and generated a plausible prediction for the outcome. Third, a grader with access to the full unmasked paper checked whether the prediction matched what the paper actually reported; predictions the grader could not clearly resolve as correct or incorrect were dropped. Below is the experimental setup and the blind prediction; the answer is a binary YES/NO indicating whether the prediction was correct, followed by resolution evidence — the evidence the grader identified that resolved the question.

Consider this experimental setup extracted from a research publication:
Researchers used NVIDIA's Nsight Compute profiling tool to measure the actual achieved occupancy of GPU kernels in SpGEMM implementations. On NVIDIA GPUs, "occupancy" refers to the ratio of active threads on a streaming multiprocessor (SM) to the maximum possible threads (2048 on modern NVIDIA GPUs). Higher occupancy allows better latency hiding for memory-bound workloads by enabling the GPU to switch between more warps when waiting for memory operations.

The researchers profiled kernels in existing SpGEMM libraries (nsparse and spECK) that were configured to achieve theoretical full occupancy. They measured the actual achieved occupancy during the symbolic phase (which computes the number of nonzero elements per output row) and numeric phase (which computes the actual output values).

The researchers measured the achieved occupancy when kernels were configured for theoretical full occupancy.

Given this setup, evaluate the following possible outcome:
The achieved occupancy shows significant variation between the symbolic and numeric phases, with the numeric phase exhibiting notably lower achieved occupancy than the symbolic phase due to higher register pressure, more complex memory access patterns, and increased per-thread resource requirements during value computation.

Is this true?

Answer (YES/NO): NO